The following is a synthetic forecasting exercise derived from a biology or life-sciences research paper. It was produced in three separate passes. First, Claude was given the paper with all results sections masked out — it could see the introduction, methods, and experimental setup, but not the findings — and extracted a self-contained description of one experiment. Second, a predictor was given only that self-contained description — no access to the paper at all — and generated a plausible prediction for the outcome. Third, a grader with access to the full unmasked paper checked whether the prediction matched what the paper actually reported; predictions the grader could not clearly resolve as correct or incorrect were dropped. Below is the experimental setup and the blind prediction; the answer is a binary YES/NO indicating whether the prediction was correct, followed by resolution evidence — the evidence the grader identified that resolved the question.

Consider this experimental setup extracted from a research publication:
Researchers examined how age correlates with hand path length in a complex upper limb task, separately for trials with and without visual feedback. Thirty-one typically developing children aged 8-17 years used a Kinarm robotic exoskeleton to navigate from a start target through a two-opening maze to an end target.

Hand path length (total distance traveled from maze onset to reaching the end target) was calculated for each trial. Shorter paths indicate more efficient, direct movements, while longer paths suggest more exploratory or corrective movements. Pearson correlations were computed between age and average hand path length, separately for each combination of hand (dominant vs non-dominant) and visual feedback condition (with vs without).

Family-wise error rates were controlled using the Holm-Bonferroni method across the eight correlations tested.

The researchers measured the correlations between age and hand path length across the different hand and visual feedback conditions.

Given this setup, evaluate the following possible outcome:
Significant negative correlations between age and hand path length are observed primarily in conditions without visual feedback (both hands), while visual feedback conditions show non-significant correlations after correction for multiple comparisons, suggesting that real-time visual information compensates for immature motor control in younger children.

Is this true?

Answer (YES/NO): NO